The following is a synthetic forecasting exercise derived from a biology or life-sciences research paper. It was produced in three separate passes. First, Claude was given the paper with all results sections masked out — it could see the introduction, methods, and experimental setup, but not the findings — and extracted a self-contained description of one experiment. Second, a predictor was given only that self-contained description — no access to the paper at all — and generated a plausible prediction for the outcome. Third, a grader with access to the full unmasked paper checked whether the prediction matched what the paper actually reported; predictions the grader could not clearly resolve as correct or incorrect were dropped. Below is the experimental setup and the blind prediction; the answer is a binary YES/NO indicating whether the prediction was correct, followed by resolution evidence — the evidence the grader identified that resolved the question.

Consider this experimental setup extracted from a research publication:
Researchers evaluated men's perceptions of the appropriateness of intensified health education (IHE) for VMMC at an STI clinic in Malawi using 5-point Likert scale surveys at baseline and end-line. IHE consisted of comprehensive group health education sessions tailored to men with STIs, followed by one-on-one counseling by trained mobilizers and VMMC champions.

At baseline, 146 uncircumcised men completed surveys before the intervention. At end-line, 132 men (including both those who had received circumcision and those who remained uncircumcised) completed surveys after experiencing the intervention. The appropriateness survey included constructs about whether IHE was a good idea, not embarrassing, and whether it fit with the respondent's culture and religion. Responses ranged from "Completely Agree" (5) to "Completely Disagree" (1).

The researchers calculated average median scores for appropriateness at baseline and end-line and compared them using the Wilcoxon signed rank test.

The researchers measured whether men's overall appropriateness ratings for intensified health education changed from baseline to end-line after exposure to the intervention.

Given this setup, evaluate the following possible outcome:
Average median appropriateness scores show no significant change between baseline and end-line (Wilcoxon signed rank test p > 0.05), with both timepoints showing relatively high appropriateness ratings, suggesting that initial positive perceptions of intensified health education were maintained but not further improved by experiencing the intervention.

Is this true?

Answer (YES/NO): NO